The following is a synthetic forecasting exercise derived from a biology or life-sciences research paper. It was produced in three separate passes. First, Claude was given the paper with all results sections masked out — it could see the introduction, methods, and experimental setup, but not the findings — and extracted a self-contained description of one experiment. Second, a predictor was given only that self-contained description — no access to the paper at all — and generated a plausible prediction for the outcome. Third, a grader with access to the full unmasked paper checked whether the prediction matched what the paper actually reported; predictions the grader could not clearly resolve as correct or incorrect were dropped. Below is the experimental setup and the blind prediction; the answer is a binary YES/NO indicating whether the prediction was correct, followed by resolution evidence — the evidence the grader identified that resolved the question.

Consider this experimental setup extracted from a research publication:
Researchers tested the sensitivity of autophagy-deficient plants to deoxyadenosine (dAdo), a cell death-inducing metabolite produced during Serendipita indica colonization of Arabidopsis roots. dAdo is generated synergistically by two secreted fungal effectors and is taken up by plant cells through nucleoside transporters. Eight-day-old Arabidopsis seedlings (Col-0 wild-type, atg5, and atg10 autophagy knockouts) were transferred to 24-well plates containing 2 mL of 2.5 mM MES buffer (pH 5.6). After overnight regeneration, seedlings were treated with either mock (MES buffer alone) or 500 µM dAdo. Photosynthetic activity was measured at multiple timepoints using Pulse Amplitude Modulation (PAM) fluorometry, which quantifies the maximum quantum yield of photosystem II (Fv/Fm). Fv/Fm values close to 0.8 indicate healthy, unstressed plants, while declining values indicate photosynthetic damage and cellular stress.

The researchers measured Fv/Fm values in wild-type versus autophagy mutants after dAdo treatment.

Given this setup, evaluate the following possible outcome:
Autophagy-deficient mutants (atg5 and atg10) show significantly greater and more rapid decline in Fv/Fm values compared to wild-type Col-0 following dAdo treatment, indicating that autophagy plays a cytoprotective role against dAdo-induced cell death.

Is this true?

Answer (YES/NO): YES